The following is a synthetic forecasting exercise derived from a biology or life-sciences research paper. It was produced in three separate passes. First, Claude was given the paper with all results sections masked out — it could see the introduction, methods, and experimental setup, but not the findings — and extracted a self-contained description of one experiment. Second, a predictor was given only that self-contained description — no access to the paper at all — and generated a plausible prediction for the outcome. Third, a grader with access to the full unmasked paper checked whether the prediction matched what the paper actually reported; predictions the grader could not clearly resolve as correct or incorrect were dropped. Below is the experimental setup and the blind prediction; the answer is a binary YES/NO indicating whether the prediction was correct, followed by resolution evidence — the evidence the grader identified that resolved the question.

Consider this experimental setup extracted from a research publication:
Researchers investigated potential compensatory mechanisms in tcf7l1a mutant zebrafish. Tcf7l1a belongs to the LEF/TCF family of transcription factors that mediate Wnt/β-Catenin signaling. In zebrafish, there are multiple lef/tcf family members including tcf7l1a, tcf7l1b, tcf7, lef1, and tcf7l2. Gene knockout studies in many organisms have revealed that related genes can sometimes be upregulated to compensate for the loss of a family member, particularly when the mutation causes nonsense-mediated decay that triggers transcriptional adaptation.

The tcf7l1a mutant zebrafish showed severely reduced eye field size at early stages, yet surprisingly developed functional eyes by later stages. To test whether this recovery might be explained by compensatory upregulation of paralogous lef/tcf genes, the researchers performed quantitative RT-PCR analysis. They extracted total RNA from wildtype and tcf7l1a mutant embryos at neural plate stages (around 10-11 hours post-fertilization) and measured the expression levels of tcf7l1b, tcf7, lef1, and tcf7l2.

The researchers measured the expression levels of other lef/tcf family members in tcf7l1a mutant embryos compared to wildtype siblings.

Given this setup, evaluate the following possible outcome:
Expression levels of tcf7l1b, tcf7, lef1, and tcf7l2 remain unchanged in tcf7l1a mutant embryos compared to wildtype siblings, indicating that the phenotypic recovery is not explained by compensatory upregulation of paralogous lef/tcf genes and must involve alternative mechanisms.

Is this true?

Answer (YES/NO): NO